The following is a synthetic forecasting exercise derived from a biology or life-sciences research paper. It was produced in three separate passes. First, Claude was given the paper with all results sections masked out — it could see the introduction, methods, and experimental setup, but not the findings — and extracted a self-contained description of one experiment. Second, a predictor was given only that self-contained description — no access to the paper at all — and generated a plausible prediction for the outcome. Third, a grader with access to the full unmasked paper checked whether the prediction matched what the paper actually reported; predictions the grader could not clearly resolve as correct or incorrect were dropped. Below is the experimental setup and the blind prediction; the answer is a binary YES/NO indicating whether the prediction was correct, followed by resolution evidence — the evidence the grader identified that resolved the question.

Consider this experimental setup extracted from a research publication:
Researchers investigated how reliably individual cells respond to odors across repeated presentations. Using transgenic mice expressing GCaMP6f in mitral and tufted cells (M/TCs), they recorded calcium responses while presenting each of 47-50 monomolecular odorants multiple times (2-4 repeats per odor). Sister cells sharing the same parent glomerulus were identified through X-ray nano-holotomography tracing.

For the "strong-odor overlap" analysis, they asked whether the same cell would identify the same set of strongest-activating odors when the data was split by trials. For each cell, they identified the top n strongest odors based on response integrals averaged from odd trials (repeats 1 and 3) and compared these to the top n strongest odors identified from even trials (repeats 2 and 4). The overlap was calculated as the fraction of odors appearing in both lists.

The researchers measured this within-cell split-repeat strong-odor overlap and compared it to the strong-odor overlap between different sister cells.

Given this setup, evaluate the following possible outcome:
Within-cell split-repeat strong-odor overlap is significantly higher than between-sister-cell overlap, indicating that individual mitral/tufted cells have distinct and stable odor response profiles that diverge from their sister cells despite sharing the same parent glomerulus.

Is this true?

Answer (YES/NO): NO